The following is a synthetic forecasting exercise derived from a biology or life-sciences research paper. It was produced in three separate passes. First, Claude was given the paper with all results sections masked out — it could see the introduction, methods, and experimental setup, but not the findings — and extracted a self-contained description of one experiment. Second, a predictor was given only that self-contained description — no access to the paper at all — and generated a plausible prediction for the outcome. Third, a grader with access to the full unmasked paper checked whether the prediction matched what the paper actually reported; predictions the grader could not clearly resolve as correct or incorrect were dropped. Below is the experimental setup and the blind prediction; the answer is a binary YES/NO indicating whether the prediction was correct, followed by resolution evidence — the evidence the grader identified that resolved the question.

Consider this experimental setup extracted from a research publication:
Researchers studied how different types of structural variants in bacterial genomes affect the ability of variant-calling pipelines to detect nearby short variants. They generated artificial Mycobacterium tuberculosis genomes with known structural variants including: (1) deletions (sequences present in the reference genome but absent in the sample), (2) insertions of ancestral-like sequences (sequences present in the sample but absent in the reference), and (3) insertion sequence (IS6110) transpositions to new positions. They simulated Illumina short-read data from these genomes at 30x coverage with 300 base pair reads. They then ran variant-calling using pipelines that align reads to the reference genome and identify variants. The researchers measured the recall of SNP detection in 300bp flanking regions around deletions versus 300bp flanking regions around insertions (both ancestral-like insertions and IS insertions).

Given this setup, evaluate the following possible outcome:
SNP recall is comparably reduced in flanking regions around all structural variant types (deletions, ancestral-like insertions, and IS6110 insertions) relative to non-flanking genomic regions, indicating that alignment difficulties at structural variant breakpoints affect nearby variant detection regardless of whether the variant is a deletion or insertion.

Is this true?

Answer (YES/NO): NO